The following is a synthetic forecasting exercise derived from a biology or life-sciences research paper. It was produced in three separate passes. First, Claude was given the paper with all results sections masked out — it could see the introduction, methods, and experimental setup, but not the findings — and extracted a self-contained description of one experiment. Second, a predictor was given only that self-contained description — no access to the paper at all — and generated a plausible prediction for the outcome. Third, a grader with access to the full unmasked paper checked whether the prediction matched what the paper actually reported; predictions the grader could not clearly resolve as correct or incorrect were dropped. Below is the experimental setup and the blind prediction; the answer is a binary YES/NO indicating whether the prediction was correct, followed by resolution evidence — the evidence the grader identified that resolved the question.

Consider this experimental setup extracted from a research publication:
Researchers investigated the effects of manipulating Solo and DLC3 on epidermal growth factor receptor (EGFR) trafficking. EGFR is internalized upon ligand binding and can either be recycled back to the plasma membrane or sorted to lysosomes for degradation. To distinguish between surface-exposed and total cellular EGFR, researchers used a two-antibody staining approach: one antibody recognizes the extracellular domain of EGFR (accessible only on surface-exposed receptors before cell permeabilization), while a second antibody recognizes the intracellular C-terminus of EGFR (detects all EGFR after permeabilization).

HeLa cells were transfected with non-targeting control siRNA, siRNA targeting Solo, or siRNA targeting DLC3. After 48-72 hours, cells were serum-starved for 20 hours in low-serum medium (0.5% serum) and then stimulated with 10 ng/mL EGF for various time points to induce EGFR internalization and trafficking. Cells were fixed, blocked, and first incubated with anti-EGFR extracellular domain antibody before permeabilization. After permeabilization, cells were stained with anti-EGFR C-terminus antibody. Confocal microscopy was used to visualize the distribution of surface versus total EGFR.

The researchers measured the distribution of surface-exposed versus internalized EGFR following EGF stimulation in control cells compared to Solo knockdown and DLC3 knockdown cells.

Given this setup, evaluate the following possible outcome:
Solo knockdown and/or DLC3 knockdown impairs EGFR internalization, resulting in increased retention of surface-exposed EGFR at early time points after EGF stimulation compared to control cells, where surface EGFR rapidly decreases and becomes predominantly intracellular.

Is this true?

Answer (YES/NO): YES